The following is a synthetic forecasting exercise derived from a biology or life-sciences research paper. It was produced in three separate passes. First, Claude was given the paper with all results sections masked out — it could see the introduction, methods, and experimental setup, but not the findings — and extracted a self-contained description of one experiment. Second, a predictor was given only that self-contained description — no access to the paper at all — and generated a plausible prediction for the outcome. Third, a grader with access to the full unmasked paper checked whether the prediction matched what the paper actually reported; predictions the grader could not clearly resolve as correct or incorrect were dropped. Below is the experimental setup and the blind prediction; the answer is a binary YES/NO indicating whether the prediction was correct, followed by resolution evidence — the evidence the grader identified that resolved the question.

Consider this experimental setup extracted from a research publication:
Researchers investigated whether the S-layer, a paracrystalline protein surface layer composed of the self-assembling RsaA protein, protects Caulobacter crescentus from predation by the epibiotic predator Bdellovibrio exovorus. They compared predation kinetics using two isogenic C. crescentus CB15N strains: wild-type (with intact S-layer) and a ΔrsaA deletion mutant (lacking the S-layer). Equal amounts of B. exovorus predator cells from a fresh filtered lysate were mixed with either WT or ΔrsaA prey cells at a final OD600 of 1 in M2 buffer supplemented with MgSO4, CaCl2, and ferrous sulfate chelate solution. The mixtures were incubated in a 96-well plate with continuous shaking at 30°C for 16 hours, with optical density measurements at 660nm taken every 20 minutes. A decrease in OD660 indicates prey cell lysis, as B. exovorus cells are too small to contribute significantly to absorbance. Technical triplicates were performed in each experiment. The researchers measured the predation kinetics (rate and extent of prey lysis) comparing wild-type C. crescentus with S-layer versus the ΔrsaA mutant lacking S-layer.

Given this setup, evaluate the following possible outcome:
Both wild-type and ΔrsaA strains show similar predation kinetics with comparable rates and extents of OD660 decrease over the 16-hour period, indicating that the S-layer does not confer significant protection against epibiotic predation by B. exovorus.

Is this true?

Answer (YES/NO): YES